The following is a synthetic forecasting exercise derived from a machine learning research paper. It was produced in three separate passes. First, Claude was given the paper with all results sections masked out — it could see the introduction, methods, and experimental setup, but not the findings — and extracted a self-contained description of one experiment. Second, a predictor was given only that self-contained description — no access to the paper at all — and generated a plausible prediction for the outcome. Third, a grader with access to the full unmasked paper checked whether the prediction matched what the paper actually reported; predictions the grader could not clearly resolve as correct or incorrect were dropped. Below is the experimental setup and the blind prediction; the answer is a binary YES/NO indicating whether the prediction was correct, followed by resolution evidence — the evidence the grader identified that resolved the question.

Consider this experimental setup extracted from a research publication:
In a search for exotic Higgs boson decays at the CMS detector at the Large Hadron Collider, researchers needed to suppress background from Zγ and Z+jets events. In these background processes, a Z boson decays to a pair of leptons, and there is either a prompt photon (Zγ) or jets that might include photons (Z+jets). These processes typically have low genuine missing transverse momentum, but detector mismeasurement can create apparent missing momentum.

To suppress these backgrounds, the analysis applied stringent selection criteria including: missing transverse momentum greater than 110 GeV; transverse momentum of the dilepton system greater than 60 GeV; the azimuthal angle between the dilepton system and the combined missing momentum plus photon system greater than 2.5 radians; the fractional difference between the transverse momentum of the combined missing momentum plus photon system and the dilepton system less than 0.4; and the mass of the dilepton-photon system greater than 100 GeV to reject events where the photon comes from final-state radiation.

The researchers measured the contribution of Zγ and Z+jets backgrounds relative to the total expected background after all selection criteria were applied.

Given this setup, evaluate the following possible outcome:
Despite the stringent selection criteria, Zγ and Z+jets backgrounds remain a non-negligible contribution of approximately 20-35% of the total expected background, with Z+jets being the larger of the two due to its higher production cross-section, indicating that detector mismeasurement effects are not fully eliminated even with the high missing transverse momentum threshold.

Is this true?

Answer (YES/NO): NO